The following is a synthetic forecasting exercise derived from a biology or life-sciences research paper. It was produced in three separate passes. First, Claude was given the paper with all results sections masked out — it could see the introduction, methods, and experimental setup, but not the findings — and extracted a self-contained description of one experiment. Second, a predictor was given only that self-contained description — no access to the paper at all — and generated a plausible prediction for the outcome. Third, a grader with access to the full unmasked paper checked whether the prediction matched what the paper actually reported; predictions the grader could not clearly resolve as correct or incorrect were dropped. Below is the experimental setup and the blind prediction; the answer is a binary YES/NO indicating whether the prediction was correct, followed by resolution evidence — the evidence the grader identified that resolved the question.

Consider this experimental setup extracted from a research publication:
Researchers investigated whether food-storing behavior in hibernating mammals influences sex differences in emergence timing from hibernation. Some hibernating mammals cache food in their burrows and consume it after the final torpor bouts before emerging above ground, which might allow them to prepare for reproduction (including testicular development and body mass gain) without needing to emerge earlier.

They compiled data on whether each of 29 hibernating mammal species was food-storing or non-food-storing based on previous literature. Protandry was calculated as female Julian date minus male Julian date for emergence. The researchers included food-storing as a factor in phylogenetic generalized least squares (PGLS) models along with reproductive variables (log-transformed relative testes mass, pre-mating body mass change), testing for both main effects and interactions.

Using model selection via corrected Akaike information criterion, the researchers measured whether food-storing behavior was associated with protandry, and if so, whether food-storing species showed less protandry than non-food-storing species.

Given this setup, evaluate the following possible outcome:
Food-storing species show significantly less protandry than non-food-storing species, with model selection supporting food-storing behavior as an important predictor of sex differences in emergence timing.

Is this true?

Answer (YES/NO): NO